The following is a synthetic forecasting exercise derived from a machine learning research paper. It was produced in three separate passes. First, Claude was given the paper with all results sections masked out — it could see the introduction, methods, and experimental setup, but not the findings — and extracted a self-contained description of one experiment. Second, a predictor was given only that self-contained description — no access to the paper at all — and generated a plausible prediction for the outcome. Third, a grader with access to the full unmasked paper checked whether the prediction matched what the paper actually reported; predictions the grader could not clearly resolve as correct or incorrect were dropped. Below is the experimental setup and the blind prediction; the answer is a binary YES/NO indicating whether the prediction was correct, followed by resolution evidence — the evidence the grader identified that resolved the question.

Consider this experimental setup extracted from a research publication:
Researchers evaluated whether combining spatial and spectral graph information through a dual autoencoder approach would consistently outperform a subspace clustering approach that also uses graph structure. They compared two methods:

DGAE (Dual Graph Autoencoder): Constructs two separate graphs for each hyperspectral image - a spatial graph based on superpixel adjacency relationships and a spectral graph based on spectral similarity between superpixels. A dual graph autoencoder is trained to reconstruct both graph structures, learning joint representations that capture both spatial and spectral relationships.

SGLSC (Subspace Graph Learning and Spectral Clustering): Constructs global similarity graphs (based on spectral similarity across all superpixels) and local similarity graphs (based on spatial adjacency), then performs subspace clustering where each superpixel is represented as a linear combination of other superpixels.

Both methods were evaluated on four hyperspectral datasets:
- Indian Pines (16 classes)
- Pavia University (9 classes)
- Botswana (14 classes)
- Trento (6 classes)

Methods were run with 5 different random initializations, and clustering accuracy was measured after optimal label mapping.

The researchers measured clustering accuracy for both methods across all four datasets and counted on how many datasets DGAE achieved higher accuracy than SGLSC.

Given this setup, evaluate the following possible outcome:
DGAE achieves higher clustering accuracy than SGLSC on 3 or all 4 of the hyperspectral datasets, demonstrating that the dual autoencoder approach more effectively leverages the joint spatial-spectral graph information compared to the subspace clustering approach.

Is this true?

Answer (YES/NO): NO